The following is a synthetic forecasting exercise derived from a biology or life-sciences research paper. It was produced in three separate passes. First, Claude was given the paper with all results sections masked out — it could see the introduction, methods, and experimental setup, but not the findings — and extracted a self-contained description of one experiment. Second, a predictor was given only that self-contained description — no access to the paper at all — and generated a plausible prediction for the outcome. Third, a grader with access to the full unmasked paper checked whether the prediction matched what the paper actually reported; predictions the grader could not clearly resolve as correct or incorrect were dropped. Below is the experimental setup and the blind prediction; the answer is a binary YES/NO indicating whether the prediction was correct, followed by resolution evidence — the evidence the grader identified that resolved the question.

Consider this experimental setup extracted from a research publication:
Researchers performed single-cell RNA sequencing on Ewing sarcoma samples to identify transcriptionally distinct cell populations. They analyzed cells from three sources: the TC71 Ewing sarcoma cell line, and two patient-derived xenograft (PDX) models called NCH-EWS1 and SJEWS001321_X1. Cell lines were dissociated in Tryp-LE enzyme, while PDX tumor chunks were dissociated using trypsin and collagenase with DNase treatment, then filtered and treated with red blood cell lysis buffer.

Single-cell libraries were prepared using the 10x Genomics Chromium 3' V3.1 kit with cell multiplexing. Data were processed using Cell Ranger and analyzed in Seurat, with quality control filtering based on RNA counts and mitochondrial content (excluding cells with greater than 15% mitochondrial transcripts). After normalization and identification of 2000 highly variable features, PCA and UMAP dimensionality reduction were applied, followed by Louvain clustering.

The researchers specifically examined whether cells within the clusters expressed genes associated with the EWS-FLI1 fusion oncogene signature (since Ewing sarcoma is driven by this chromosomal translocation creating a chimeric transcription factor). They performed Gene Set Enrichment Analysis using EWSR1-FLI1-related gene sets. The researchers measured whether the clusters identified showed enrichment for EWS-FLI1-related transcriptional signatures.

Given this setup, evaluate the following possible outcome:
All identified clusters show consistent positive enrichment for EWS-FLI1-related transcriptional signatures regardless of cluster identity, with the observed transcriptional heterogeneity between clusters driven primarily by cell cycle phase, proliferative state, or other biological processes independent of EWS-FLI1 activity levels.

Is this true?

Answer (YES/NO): YES